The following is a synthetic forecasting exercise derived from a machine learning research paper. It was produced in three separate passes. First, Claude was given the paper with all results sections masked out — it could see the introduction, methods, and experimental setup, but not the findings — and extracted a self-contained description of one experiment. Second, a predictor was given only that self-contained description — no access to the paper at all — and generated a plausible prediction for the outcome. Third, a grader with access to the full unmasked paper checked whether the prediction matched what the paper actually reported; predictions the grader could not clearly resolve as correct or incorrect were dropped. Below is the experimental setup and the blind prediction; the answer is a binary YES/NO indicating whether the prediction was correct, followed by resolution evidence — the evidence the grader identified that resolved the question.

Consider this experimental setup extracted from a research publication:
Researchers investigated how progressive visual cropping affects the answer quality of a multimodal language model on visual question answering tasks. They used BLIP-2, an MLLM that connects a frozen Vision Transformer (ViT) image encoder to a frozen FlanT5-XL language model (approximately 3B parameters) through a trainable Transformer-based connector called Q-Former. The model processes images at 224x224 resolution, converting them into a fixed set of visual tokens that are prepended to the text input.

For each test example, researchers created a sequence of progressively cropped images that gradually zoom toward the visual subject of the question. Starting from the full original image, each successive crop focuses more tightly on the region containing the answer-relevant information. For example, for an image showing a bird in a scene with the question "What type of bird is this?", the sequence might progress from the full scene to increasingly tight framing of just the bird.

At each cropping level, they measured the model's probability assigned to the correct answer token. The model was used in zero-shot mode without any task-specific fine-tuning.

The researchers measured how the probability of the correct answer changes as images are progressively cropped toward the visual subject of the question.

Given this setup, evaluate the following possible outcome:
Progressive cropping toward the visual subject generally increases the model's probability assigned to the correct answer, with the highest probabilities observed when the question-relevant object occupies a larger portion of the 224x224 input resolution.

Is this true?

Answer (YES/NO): YES